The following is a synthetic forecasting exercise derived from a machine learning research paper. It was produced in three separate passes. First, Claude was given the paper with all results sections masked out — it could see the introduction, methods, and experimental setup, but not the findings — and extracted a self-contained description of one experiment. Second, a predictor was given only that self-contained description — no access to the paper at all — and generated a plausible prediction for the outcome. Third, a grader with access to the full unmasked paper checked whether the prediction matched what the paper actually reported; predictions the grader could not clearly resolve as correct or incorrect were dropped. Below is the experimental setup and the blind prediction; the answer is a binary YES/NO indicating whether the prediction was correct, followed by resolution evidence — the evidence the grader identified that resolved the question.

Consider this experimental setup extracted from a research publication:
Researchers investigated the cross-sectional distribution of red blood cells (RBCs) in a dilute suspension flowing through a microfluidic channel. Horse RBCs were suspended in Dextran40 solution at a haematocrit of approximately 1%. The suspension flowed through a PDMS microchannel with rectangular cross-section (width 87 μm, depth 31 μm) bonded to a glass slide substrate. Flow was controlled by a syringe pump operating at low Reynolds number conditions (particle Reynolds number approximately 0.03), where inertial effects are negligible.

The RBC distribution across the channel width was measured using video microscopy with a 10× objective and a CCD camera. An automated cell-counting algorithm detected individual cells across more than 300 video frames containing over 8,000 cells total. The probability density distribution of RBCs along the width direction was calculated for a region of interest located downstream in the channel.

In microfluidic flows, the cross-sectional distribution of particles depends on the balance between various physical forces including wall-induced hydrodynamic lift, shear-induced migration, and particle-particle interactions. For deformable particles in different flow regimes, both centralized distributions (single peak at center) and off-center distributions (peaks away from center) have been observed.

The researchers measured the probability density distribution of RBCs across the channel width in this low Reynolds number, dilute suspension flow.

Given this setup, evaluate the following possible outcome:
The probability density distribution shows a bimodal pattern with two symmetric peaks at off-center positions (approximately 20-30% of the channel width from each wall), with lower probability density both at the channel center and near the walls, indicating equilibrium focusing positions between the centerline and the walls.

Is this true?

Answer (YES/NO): NO